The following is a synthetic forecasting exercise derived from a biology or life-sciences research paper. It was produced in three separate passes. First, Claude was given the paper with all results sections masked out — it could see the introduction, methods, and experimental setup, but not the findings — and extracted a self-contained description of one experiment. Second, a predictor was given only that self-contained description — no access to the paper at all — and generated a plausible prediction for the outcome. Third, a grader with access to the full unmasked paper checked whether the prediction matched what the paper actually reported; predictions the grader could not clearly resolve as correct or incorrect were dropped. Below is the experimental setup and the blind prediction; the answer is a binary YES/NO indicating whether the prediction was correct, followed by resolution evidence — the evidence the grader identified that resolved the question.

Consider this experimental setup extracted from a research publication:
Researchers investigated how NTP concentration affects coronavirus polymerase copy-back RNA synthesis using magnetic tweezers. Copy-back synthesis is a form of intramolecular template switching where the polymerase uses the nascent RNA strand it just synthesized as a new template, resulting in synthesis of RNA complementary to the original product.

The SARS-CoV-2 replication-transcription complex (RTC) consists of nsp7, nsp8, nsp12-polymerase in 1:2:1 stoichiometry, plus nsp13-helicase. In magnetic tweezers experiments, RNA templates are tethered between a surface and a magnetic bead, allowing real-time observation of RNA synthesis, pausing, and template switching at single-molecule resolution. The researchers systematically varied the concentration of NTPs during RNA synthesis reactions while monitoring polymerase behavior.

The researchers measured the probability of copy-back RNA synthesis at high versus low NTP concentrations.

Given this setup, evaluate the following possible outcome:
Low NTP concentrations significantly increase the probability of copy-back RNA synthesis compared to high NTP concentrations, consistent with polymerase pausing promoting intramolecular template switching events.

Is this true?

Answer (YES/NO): YES